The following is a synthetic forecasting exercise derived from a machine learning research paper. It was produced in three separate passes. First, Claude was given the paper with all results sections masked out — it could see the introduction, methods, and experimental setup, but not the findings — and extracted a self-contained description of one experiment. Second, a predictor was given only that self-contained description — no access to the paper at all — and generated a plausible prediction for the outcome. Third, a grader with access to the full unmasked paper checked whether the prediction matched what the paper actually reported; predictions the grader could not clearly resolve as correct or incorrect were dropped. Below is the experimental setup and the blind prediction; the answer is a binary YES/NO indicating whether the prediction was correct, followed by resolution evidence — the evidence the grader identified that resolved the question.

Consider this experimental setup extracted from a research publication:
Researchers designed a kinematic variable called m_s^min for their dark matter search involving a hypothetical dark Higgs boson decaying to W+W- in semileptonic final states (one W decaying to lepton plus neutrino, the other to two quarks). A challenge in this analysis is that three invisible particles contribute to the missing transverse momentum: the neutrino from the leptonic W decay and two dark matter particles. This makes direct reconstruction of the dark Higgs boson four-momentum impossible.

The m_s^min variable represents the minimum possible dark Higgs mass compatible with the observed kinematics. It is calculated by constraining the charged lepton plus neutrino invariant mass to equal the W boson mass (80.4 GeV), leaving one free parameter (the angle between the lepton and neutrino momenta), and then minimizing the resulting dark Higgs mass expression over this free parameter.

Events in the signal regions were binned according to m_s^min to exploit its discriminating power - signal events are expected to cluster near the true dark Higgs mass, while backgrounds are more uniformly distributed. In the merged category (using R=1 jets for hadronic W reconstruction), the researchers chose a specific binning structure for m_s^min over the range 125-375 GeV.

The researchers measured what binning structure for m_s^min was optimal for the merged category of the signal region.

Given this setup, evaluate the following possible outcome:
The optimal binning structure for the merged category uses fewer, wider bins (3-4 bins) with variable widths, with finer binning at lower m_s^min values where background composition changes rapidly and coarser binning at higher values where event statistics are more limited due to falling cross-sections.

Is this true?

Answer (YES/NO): YES